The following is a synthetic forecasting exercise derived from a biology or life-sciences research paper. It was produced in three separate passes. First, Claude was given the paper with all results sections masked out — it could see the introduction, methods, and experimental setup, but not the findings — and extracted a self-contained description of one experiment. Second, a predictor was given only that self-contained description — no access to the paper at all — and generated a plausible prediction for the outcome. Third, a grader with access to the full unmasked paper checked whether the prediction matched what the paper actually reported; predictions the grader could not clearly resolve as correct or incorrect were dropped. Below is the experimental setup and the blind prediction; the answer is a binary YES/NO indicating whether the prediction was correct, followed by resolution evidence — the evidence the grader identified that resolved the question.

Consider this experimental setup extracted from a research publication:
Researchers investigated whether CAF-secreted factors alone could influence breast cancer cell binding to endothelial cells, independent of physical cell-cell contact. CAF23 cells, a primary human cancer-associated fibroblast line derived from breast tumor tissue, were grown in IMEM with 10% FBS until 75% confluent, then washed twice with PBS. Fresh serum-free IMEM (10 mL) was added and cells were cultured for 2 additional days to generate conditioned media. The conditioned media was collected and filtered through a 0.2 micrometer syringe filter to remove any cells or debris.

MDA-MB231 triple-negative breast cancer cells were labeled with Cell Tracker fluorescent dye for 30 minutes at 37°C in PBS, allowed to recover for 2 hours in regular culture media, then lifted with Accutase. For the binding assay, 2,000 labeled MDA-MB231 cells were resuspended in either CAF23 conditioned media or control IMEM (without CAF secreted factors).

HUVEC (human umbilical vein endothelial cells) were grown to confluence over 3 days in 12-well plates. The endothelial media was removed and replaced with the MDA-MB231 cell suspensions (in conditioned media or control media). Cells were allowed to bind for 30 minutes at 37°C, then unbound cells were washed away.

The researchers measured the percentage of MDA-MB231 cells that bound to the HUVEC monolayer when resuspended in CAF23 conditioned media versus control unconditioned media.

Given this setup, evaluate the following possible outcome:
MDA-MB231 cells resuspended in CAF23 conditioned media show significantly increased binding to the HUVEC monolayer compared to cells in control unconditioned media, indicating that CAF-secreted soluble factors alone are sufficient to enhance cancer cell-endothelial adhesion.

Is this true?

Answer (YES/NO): YES